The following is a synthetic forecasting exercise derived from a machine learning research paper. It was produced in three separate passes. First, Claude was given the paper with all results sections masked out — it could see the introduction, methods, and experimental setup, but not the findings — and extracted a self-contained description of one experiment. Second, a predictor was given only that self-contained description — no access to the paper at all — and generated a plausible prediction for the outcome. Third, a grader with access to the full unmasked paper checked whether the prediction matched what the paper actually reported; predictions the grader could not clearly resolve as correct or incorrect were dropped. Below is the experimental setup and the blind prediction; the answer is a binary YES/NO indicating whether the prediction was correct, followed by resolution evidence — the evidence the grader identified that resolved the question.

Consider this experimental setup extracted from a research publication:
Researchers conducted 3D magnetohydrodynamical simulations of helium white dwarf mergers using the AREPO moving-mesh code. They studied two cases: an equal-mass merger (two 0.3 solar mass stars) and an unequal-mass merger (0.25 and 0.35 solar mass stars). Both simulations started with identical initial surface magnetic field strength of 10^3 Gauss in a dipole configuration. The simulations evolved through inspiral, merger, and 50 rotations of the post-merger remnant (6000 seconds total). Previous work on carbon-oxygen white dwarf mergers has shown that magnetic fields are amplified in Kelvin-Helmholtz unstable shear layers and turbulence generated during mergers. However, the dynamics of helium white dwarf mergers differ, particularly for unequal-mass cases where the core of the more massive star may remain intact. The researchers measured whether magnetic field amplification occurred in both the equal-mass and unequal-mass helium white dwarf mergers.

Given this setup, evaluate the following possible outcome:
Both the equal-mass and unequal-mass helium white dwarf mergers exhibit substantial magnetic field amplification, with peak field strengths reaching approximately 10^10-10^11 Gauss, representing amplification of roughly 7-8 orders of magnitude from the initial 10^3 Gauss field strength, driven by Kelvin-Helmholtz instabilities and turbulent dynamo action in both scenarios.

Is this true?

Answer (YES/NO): YES